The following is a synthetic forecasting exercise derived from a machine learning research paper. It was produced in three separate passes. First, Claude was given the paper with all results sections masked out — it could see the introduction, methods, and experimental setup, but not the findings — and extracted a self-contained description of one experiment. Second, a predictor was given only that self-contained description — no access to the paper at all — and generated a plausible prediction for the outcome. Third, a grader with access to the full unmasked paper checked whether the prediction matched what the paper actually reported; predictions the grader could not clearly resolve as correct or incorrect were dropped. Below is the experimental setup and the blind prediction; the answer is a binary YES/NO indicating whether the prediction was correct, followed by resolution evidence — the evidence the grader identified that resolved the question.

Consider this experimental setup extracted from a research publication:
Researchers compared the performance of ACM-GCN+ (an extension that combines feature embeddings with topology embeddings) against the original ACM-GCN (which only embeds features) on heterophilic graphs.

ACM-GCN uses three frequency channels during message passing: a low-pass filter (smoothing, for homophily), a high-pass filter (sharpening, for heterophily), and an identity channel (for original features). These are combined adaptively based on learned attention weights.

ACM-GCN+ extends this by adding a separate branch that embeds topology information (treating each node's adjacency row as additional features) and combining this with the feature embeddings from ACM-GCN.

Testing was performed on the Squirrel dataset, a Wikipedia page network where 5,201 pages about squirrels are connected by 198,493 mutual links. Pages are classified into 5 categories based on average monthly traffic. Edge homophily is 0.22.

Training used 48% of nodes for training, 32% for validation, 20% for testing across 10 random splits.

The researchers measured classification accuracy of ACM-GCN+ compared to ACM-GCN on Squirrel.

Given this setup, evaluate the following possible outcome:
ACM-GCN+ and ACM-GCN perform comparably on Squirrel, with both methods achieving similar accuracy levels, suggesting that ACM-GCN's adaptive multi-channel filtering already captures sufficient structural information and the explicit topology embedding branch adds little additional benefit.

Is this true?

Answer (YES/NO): NO